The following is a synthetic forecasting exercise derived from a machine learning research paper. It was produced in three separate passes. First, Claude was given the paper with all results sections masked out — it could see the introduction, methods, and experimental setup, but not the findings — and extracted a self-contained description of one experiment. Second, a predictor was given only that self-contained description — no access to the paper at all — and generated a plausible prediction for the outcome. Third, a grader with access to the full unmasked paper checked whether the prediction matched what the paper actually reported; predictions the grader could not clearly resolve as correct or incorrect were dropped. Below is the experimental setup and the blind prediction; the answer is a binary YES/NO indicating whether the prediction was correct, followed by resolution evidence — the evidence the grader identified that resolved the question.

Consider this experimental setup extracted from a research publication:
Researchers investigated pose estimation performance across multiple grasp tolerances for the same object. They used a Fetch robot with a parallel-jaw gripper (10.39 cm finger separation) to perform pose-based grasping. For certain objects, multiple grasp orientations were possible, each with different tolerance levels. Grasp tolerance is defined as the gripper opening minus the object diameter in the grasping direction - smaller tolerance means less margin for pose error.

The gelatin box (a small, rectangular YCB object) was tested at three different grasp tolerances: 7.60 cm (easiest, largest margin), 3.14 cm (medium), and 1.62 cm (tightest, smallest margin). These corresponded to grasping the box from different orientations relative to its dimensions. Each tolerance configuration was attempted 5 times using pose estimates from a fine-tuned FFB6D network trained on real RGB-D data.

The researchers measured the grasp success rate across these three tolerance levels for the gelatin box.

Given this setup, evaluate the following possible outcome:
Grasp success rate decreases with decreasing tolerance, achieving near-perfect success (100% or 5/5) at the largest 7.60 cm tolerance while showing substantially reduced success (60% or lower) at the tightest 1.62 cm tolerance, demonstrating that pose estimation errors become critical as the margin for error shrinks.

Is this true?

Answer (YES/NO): NO